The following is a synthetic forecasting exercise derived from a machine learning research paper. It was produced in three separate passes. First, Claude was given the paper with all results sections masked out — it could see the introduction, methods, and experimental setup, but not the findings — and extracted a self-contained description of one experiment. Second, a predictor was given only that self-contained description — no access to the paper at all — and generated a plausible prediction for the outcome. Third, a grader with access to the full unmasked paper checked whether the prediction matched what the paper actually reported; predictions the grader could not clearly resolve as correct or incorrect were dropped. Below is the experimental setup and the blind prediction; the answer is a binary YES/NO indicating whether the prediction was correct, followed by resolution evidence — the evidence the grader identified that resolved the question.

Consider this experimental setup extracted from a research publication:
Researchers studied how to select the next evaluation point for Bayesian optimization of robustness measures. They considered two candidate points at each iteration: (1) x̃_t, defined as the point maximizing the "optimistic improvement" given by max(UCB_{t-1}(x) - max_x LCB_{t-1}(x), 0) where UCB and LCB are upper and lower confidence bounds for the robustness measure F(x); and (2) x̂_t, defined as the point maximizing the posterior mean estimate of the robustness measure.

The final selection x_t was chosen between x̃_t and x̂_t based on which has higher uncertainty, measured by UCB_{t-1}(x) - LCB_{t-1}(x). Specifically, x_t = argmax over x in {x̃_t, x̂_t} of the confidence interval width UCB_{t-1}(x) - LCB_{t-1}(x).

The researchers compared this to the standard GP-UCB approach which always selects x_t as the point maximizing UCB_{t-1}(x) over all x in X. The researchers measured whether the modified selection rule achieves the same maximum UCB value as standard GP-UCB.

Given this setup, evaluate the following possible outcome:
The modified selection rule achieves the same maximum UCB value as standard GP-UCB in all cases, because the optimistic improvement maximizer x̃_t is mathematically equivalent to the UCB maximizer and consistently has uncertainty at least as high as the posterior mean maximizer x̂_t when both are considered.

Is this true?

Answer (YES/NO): NO